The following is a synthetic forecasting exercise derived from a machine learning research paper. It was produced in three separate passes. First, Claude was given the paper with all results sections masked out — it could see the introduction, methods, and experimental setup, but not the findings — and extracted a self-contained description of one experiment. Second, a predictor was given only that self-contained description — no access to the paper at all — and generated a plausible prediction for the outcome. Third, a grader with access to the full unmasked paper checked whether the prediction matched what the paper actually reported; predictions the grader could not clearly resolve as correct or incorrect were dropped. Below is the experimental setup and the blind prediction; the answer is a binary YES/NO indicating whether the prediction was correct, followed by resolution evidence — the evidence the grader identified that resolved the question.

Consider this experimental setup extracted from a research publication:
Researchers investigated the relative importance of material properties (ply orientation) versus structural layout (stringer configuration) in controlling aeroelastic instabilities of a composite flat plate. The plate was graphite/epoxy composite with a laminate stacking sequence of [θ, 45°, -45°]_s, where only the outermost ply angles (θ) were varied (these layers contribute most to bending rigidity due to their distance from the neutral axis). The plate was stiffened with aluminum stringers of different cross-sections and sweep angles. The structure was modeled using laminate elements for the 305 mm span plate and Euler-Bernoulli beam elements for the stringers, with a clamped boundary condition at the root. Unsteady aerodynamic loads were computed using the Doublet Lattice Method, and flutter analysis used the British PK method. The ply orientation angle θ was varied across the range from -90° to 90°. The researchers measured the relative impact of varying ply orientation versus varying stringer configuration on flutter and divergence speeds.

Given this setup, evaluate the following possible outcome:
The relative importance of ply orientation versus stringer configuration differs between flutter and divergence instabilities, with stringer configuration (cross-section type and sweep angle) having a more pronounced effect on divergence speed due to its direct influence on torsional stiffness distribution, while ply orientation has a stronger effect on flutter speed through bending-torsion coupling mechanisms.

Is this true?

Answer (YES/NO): NO